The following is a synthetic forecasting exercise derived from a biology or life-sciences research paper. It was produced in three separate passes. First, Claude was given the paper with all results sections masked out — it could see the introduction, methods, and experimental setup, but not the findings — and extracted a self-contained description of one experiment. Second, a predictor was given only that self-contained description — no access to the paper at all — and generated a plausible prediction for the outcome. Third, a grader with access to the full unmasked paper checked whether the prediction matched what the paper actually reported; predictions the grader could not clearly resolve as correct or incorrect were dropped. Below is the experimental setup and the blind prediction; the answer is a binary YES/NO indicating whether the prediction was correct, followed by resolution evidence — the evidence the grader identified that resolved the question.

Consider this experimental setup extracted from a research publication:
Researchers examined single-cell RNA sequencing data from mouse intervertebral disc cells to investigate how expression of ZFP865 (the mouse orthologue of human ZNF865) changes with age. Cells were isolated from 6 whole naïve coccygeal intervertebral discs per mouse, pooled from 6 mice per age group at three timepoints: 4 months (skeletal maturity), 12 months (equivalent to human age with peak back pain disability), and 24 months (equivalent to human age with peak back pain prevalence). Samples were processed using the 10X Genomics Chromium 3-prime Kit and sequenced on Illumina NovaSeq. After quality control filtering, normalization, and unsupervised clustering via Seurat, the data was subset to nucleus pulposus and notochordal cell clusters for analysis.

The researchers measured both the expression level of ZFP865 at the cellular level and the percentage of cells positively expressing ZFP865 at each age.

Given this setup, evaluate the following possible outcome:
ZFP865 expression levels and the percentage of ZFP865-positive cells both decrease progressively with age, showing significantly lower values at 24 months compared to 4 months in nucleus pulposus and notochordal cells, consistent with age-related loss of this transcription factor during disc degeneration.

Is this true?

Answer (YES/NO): YES